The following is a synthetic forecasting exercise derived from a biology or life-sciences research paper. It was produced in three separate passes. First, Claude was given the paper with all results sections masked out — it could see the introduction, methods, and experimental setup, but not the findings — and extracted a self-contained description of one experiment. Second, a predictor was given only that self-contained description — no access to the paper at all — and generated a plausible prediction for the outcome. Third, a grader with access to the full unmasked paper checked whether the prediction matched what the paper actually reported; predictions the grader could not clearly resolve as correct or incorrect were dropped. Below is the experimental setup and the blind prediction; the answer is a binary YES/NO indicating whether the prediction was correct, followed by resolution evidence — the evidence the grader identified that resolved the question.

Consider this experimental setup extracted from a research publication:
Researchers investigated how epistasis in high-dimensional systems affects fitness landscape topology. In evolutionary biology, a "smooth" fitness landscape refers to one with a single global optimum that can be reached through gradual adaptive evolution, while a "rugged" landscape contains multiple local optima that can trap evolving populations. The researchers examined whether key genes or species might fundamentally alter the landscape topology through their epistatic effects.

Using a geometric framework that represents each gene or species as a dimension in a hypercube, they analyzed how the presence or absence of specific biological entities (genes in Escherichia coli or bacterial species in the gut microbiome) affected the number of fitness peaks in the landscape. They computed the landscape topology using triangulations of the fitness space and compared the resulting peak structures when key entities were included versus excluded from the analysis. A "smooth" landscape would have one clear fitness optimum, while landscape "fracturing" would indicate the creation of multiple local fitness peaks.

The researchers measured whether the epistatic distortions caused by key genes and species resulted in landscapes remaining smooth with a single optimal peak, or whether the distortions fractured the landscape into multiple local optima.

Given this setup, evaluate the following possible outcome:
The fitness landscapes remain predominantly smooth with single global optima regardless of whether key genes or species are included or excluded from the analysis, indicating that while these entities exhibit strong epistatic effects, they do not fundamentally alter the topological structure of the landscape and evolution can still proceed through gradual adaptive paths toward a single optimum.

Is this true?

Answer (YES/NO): NO